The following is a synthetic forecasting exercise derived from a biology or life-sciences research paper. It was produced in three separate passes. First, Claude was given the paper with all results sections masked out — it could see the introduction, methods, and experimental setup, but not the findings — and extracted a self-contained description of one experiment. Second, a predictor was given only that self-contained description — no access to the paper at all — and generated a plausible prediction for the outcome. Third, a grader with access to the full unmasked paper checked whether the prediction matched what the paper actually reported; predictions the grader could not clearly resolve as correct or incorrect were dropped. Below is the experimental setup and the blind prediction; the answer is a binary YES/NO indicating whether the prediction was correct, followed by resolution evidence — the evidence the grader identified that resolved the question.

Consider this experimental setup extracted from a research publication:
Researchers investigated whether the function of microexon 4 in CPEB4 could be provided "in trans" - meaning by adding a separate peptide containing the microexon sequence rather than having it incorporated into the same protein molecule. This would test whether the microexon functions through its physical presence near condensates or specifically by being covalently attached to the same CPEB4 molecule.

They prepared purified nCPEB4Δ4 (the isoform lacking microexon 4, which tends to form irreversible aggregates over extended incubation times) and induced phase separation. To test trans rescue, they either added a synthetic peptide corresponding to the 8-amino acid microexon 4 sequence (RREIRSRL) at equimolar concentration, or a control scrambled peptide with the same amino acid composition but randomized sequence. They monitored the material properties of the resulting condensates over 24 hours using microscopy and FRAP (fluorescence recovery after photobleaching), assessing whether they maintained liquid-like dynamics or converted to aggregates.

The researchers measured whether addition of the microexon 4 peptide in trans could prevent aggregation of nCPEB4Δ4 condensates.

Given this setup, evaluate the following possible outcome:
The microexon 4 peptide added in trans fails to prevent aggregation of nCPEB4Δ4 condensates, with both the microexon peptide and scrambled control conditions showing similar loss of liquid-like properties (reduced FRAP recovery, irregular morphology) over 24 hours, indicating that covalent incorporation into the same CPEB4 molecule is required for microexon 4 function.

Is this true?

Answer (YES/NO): NO